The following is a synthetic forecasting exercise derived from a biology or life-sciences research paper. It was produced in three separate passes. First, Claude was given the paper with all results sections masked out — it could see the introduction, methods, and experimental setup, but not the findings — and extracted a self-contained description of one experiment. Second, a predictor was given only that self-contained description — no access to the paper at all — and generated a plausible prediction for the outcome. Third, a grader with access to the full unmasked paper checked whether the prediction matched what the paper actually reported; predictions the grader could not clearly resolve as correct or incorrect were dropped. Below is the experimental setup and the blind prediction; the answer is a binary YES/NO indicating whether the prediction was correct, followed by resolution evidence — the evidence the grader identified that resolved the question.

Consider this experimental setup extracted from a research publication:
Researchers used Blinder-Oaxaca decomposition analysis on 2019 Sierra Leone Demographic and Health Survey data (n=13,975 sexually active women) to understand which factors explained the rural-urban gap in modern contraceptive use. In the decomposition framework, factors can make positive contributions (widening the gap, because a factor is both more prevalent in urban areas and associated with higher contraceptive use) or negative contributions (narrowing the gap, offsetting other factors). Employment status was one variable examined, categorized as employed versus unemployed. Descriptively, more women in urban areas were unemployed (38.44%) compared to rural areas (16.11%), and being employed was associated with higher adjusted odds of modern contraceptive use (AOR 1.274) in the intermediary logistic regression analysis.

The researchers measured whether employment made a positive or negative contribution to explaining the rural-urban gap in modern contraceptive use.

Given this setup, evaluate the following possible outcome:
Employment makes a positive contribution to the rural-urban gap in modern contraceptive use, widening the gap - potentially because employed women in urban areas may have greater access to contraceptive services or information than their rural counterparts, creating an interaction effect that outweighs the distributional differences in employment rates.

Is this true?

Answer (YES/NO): NO